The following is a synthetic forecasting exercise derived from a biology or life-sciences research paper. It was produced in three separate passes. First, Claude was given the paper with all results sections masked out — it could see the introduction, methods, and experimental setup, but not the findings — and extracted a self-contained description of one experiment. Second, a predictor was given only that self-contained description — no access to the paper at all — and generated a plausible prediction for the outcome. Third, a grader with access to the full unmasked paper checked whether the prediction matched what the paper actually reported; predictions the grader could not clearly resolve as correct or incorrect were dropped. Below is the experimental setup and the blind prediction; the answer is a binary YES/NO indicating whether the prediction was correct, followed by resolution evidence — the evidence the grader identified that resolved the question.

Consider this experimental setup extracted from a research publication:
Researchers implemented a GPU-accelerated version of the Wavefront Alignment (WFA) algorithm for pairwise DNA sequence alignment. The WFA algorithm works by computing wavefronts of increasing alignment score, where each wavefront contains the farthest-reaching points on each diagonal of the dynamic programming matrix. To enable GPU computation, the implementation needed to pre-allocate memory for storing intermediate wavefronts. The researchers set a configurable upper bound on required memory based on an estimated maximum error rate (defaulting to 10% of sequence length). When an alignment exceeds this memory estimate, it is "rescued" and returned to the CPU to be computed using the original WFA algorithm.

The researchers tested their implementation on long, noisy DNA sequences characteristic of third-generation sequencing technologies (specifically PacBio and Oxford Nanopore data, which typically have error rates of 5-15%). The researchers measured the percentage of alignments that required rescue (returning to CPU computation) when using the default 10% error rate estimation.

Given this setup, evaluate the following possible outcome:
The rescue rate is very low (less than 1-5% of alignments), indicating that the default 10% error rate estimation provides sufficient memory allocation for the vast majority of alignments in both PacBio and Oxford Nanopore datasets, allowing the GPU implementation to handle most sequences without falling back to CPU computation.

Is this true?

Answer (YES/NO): YES